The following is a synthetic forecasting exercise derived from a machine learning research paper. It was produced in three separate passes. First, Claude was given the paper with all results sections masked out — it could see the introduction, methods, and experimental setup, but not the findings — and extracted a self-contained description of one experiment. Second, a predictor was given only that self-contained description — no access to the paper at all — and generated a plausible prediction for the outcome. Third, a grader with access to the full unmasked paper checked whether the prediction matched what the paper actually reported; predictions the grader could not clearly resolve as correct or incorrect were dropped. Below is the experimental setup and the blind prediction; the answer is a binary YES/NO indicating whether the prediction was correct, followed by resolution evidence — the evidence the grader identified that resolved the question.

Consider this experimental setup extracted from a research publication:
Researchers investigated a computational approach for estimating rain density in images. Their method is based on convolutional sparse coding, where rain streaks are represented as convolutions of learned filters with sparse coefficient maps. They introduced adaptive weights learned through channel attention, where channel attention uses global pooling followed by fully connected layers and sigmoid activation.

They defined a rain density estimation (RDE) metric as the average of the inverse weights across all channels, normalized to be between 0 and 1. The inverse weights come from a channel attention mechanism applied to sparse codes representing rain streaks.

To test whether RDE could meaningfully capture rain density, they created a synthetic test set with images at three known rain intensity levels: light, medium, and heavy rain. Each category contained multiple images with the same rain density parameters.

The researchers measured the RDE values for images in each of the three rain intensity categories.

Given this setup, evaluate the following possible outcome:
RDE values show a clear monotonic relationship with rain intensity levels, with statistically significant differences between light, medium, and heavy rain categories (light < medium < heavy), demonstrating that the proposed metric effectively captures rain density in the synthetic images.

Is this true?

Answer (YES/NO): NO